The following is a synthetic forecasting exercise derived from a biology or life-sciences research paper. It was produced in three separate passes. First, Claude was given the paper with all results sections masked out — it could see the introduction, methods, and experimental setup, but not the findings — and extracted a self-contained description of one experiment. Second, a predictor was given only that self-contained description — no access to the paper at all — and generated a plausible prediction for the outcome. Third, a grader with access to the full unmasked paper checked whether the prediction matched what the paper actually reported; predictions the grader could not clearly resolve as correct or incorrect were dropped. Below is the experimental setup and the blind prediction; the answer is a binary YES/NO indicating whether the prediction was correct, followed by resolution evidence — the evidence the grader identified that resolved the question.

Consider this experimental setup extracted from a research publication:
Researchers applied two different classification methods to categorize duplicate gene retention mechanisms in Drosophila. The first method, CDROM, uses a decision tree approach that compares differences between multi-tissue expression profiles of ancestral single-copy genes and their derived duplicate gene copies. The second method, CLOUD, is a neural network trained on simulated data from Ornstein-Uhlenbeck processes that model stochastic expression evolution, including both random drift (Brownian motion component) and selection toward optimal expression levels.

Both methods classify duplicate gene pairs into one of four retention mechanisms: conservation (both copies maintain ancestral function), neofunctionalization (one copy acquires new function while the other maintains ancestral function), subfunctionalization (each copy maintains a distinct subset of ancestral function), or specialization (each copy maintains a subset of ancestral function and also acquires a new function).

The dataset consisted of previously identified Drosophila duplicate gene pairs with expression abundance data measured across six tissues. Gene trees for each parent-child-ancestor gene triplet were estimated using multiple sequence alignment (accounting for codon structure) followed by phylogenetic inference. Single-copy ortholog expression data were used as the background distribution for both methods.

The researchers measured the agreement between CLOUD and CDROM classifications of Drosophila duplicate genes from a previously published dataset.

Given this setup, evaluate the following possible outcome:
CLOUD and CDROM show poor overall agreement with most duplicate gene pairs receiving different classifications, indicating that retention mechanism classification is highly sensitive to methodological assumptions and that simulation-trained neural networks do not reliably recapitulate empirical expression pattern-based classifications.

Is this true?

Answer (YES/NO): NO